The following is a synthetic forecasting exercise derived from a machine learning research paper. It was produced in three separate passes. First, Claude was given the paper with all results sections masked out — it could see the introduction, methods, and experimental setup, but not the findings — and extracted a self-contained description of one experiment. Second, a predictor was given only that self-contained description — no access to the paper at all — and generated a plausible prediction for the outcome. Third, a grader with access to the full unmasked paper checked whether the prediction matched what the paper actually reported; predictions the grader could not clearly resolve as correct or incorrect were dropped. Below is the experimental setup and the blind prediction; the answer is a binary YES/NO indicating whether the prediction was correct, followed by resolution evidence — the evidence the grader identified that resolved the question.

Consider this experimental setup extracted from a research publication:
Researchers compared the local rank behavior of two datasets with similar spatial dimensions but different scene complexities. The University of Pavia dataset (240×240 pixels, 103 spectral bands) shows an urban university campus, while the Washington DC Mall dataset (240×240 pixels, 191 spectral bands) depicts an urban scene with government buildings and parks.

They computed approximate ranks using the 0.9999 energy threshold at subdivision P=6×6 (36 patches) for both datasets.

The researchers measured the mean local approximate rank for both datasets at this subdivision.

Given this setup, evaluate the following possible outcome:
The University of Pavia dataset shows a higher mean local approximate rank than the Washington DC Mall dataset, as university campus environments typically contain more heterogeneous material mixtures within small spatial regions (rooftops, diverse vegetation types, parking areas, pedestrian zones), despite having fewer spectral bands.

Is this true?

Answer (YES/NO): YES